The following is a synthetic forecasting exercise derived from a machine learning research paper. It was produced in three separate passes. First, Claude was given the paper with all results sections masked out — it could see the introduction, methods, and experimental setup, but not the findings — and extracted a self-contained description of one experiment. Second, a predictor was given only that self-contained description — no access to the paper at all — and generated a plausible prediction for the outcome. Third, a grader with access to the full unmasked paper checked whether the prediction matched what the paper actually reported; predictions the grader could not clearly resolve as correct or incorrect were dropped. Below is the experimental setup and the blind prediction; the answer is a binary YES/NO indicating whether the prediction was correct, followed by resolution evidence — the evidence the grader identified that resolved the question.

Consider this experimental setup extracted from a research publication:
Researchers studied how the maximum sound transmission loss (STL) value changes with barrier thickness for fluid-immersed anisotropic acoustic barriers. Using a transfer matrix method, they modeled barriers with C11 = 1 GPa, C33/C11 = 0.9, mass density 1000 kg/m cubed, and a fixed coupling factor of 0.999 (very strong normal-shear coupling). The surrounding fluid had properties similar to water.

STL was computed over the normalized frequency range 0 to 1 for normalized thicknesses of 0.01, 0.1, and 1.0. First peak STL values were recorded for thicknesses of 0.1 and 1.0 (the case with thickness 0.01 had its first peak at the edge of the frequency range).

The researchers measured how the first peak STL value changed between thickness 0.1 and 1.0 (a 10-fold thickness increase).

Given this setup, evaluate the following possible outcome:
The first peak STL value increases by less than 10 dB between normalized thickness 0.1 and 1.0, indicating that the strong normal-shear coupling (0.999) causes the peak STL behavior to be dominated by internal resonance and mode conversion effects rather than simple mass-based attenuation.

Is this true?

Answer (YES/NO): NO